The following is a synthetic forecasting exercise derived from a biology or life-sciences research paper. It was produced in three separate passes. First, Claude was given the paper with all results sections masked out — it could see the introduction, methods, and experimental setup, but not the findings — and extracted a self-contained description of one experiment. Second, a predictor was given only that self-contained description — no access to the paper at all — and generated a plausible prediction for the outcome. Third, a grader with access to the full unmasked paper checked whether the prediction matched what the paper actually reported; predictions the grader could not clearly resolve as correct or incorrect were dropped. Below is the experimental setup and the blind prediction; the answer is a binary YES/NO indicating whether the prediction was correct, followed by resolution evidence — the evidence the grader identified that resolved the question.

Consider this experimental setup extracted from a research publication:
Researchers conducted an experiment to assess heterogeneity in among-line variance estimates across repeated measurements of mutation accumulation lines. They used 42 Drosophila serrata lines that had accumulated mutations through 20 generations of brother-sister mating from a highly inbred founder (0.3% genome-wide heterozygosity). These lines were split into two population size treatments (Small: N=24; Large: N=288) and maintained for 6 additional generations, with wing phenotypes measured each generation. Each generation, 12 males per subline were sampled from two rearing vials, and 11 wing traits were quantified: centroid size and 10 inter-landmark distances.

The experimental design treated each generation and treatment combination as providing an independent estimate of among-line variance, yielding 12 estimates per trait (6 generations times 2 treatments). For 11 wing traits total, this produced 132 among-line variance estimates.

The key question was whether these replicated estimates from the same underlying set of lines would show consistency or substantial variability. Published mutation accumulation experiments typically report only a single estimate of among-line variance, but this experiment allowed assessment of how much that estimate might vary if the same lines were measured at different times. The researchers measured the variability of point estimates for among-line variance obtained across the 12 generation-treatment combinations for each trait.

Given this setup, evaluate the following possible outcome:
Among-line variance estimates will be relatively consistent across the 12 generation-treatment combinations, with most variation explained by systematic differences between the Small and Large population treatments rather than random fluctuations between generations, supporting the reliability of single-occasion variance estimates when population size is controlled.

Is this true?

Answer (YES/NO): NO